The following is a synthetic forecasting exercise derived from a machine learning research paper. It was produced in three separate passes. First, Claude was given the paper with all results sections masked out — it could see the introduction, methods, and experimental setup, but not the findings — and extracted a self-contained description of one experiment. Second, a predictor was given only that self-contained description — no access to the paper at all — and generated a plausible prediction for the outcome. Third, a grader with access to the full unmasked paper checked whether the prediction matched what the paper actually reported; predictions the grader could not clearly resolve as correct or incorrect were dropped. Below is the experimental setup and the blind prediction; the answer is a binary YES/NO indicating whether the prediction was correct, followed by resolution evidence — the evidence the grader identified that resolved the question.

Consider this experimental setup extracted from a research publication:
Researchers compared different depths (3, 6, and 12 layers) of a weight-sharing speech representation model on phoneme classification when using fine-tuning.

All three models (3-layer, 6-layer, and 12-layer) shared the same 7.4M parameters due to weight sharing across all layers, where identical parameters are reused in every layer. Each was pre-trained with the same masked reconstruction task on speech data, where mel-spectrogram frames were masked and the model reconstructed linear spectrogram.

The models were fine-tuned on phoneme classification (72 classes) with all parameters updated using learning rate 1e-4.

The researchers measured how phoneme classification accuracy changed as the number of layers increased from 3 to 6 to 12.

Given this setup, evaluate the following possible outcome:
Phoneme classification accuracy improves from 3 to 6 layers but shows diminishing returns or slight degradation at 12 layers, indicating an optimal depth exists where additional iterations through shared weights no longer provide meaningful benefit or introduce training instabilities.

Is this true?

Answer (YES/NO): YES